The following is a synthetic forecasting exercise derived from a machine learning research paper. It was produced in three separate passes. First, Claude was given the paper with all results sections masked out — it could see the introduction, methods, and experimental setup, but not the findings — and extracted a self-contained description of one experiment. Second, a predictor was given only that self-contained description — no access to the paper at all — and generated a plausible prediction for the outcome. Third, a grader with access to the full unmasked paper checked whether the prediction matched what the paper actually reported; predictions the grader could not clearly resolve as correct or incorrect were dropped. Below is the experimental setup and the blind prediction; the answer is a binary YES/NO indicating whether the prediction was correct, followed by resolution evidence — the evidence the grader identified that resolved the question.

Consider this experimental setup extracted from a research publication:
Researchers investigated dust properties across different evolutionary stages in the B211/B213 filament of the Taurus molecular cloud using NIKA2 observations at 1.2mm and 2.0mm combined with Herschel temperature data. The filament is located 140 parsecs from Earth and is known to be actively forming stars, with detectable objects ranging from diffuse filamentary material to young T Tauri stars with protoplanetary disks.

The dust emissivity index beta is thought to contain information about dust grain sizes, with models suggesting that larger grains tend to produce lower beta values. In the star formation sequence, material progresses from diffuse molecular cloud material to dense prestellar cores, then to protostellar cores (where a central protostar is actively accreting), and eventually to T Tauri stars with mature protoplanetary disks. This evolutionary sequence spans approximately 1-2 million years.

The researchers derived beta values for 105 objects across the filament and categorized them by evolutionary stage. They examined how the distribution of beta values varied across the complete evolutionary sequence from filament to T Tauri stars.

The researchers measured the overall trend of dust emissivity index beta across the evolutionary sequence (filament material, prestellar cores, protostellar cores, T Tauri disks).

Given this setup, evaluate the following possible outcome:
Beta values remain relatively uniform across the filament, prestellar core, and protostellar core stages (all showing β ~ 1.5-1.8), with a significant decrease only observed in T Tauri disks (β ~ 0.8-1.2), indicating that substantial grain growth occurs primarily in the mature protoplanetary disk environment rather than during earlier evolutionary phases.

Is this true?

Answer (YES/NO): NO